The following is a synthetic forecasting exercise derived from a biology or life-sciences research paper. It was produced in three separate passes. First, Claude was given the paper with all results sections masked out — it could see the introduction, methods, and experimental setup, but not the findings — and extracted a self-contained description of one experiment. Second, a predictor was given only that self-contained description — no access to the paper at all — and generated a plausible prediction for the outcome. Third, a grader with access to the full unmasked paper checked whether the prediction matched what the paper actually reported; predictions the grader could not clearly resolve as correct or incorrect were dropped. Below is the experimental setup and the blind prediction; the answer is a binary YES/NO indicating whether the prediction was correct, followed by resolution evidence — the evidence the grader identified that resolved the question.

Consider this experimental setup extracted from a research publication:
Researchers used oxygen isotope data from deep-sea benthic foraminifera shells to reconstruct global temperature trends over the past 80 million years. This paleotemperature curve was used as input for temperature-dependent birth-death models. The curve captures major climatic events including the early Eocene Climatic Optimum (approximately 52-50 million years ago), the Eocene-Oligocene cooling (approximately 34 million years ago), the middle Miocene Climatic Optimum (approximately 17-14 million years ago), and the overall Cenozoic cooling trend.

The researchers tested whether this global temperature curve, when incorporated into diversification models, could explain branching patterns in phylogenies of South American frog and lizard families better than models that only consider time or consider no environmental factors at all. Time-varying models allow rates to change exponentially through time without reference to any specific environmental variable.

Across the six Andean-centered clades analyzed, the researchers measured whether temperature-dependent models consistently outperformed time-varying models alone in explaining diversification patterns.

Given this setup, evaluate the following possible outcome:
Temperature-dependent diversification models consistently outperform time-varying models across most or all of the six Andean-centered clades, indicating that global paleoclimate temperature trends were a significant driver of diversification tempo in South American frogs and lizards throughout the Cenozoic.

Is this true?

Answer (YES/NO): NO